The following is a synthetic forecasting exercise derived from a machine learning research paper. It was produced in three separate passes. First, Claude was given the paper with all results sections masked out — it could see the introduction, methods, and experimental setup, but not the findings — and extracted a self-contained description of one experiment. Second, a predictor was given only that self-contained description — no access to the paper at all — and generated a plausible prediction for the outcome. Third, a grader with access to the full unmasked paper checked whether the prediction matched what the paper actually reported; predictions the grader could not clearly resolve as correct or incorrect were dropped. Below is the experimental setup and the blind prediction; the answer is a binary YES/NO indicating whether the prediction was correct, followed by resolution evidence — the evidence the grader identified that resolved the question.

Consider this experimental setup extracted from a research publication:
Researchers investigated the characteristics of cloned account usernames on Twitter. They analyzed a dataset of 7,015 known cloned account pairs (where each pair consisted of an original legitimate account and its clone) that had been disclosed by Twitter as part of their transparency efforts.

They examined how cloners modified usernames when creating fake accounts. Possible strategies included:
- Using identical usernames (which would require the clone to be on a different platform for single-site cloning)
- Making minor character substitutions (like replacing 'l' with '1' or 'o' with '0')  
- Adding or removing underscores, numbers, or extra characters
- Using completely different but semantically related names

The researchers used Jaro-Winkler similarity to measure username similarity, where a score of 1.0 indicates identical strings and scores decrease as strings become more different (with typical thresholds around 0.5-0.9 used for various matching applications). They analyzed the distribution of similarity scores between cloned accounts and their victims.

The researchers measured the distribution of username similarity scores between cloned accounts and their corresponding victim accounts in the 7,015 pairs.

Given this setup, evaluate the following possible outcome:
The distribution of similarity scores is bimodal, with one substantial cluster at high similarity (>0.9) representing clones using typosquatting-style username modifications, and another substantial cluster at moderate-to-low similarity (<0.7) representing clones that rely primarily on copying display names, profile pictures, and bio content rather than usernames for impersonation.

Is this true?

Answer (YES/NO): NO